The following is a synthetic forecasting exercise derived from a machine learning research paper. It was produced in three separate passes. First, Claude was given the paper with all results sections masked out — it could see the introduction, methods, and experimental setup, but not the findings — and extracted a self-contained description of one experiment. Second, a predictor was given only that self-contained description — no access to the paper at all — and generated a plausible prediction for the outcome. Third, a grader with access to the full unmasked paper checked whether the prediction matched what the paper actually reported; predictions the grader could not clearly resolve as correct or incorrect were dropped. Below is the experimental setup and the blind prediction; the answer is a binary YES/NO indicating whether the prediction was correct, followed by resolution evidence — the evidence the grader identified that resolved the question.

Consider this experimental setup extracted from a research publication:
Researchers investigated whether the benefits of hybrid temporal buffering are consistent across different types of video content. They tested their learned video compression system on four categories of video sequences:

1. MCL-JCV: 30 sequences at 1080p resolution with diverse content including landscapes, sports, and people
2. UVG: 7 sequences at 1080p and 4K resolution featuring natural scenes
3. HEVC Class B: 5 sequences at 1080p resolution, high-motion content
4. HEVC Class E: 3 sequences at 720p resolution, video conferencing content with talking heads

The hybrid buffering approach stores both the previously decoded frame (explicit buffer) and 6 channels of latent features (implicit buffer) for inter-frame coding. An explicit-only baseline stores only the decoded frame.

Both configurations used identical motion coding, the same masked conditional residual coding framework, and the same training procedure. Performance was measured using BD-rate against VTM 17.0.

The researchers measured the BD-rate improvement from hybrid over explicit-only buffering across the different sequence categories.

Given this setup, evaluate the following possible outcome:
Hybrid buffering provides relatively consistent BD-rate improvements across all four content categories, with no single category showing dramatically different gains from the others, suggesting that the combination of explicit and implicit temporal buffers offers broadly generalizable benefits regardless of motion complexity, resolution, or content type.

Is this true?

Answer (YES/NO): YES